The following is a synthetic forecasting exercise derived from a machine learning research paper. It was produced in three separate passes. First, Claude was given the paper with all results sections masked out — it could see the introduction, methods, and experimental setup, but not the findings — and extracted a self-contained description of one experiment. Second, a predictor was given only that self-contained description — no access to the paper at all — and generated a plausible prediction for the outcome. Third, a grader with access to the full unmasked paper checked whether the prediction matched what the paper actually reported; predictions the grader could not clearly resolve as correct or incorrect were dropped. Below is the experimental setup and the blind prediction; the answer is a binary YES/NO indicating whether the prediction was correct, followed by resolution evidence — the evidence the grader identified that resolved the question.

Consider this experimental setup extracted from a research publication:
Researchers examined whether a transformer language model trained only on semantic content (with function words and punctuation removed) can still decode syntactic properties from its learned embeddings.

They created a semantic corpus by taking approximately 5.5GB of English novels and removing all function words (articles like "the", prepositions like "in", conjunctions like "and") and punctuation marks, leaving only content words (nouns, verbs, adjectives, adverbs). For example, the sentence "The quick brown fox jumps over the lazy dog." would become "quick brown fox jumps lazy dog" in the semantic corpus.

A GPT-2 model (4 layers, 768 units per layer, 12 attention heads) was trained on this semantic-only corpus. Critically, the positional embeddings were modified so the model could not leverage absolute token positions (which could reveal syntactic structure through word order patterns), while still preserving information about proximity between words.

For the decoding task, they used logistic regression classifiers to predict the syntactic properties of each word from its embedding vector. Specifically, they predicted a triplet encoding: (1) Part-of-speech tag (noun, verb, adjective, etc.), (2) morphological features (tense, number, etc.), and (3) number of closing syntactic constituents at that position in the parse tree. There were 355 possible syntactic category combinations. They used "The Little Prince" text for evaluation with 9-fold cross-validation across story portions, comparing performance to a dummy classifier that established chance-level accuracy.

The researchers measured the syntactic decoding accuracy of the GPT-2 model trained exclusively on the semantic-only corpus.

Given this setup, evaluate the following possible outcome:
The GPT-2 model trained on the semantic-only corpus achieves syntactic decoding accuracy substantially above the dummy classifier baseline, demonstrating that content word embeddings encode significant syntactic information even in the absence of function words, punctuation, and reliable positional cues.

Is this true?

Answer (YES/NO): YES